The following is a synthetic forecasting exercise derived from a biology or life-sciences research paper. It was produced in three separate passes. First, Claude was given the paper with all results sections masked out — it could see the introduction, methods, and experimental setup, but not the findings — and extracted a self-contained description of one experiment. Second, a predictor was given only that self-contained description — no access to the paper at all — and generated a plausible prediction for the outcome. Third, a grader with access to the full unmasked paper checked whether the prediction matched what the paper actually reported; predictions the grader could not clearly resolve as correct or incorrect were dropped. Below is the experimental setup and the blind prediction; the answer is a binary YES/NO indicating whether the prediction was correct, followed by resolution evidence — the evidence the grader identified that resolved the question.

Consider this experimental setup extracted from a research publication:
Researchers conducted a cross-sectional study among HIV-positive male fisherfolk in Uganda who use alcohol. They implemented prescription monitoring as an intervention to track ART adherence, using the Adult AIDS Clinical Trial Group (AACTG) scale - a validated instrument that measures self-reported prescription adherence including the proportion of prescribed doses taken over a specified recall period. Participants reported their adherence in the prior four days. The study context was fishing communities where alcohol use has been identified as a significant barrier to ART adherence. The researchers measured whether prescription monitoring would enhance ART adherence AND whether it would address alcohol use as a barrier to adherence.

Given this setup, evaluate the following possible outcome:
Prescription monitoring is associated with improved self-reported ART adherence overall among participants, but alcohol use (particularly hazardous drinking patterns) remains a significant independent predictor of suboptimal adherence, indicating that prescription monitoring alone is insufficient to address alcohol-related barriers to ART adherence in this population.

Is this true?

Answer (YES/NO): YES